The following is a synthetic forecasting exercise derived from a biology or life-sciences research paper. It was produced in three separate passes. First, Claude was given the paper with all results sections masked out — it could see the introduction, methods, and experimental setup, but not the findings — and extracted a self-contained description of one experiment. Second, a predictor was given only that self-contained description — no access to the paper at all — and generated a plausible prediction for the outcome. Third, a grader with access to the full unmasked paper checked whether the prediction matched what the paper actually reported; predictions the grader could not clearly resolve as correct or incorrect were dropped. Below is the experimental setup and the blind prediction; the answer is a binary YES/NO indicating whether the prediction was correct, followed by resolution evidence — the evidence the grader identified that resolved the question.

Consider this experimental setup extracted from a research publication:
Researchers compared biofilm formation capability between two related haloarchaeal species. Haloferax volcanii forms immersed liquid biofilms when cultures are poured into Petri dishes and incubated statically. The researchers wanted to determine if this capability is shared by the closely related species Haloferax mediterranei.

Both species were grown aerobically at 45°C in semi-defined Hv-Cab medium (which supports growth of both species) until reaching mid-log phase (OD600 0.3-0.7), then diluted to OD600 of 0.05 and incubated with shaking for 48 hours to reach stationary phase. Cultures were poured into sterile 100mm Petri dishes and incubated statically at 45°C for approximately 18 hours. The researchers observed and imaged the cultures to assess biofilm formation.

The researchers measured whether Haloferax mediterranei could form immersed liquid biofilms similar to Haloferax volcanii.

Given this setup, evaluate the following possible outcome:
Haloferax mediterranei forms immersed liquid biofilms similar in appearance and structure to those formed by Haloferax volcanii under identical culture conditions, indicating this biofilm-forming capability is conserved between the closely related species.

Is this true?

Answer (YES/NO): YES